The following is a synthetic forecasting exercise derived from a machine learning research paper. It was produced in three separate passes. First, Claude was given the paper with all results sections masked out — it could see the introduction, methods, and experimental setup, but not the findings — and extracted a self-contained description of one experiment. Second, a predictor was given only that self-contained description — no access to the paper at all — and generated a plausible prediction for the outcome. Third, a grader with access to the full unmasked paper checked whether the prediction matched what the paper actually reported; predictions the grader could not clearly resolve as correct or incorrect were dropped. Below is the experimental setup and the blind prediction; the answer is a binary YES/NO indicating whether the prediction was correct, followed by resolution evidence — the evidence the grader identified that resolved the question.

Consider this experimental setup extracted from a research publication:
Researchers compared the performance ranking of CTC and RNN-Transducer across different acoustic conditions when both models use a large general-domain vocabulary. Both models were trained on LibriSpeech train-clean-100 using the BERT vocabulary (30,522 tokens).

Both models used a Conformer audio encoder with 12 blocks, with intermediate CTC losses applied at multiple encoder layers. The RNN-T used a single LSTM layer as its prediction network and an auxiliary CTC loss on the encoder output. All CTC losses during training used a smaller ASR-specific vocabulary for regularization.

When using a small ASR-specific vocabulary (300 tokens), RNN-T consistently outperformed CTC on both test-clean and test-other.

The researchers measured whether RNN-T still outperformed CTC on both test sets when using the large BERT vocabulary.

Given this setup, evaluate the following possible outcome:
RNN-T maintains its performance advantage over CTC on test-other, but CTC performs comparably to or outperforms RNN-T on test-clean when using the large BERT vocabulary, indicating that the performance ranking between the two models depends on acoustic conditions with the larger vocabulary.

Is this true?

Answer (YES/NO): NO